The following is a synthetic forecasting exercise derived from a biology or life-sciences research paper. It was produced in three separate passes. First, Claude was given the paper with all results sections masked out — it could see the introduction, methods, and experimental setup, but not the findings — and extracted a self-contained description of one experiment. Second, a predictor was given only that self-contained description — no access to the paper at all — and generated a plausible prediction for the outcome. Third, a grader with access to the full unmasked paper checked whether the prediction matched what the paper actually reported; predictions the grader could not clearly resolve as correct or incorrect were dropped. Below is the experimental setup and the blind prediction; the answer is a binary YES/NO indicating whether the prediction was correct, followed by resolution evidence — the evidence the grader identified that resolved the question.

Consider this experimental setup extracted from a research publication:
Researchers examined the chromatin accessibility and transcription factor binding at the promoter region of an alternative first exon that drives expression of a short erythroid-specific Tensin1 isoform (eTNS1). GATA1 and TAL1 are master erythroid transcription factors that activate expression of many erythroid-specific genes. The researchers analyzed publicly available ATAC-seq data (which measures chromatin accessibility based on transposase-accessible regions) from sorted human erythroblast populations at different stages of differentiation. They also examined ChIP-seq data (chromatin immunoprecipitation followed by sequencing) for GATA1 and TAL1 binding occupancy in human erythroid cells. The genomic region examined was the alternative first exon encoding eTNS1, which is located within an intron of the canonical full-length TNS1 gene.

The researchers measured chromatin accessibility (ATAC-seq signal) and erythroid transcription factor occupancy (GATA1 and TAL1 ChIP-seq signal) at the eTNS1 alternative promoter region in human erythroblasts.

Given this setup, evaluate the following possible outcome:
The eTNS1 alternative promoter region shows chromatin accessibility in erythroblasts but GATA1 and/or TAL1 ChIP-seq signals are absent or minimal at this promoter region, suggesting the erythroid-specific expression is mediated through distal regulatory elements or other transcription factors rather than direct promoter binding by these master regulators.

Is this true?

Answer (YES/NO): NO